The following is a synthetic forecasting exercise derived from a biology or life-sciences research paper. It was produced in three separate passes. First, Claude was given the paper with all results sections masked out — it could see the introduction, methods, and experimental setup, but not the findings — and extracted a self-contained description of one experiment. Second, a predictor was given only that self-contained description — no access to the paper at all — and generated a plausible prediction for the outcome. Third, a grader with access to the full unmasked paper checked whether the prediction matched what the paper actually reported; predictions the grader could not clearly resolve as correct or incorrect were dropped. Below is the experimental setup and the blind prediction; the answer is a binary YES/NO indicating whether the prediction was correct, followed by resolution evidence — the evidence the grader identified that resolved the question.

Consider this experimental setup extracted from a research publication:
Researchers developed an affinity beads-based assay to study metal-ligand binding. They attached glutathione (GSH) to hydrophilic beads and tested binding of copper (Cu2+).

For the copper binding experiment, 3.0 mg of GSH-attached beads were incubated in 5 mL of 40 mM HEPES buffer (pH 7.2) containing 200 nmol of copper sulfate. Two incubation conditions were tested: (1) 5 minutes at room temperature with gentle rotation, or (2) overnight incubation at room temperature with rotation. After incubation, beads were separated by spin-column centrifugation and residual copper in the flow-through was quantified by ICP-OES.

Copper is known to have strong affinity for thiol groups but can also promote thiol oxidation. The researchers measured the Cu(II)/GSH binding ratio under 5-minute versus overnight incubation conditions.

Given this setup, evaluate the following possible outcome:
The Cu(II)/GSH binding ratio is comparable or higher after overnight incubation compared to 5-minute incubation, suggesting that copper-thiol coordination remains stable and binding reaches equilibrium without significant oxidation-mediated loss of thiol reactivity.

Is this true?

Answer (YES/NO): YES